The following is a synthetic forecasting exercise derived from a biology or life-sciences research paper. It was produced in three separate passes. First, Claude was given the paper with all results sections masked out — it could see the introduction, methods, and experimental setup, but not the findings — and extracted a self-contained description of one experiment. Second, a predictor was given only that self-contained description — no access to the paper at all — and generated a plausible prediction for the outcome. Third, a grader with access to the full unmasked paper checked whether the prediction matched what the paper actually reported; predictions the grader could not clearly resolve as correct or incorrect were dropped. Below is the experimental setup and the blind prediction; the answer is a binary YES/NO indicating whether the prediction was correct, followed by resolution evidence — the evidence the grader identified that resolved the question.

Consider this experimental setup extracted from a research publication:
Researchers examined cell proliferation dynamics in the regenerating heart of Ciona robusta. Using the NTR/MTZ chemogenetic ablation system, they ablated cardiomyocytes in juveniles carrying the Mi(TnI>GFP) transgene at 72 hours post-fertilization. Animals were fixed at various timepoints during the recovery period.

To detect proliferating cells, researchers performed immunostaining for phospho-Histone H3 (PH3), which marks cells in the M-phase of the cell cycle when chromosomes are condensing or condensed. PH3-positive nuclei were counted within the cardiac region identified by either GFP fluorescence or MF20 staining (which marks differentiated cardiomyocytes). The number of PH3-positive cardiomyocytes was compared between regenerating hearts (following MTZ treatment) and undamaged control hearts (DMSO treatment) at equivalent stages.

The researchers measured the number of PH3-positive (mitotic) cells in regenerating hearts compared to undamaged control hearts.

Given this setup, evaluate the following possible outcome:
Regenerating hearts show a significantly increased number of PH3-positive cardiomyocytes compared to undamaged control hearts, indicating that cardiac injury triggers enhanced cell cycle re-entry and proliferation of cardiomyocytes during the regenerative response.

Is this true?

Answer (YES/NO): YES